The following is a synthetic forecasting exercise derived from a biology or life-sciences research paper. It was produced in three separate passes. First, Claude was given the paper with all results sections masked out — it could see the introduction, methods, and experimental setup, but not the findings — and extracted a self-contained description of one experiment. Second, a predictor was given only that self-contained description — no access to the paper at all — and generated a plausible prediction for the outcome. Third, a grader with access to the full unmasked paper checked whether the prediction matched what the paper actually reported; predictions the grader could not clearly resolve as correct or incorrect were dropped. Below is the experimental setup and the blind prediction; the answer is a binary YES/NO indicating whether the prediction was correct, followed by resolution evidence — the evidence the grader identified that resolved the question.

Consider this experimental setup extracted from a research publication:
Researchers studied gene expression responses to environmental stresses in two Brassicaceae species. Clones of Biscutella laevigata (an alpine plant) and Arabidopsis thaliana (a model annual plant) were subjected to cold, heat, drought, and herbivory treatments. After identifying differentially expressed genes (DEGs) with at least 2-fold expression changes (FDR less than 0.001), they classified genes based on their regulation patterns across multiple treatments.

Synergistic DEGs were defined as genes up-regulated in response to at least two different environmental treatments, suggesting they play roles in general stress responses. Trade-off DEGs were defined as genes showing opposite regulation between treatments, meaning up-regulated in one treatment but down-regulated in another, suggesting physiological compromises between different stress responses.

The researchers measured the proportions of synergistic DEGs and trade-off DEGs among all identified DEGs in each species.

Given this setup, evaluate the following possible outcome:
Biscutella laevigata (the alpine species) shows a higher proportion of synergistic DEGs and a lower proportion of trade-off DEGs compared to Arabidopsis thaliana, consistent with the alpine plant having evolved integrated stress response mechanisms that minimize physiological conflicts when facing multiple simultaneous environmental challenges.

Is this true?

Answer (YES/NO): YES